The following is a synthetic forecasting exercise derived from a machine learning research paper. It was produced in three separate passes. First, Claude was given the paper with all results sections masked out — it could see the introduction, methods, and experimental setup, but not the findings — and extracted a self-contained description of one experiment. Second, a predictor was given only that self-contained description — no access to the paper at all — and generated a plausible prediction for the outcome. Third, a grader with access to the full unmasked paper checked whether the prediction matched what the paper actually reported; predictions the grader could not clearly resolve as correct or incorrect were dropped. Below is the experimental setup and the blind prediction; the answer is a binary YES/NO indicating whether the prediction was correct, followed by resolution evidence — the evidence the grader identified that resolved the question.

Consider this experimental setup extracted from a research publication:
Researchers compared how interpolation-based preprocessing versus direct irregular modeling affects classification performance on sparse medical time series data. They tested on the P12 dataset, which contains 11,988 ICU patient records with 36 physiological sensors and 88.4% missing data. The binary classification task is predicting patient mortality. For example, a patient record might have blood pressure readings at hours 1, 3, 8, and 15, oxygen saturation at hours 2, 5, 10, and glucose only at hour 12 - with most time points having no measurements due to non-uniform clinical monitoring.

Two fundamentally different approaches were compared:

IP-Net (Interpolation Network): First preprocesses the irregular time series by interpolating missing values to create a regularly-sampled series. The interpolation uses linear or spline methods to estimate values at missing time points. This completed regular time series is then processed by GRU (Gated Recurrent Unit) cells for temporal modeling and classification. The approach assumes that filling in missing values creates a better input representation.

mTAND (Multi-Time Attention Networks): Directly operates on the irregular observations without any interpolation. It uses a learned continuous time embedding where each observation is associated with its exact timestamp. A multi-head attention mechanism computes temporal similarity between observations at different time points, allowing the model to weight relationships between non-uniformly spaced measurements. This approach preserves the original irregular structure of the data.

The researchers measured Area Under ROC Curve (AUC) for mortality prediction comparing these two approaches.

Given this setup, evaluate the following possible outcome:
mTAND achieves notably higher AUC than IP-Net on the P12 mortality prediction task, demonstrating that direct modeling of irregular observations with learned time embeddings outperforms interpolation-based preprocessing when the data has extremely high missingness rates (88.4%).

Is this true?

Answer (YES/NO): NO